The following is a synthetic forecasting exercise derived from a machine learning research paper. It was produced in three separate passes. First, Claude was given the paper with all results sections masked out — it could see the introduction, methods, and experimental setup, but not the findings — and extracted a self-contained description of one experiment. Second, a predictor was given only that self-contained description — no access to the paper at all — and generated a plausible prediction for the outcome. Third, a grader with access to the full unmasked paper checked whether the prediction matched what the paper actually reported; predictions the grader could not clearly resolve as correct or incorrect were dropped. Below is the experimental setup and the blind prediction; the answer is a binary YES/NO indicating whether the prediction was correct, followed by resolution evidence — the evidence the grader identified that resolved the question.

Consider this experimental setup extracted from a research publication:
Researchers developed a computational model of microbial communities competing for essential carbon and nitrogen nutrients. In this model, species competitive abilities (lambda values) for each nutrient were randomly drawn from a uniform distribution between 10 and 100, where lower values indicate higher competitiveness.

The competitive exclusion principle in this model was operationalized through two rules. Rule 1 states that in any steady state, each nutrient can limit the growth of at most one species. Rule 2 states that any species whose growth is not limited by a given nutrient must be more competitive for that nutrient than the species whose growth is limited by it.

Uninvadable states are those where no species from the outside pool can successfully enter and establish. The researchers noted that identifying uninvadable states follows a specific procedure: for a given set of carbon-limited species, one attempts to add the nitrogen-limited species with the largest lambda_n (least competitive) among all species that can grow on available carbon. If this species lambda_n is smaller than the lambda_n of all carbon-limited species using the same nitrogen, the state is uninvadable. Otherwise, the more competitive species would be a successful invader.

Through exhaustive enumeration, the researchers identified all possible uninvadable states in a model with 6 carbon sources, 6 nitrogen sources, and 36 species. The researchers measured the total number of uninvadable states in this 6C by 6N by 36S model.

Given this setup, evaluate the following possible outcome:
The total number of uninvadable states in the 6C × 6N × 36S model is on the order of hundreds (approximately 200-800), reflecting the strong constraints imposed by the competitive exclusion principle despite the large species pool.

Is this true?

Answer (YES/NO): NO